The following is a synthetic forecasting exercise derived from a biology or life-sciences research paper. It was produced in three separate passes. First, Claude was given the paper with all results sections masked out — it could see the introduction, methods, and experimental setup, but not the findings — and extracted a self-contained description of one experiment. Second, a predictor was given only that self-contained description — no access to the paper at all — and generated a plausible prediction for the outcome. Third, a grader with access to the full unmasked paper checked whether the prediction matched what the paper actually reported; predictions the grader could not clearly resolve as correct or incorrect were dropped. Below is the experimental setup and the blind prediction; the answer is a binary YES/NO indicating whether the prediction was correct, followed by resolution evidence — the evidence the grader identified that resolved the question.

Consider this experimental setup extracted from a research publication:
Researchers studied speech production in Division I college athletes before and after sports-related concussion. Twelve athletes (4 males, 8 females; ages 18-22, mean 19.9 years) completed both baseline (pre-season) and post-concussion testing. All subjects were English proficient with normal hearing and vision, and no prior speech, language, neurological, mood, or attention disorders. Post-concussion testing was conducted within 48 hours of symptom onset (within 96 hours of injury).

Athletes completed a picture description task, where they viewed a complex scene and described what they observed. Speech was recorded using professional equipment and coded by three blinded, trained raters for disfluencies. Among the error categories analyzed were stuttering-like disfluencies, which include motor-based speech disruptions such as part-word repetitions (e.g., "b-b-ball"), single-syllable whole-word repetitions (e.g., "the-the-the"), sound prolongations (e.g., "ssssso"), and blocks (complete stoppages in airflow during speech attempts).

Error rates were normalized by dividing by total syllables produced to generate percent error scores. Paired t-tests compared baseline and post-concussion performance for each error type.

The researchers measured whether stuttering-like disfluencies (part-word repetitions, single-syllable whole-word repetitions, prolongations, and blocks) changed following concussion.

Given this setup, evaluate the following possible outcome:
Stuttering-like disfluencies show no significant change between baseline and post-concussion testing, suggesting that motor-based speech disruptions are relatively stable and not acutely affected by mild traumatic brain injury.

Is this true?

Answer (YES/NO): YES